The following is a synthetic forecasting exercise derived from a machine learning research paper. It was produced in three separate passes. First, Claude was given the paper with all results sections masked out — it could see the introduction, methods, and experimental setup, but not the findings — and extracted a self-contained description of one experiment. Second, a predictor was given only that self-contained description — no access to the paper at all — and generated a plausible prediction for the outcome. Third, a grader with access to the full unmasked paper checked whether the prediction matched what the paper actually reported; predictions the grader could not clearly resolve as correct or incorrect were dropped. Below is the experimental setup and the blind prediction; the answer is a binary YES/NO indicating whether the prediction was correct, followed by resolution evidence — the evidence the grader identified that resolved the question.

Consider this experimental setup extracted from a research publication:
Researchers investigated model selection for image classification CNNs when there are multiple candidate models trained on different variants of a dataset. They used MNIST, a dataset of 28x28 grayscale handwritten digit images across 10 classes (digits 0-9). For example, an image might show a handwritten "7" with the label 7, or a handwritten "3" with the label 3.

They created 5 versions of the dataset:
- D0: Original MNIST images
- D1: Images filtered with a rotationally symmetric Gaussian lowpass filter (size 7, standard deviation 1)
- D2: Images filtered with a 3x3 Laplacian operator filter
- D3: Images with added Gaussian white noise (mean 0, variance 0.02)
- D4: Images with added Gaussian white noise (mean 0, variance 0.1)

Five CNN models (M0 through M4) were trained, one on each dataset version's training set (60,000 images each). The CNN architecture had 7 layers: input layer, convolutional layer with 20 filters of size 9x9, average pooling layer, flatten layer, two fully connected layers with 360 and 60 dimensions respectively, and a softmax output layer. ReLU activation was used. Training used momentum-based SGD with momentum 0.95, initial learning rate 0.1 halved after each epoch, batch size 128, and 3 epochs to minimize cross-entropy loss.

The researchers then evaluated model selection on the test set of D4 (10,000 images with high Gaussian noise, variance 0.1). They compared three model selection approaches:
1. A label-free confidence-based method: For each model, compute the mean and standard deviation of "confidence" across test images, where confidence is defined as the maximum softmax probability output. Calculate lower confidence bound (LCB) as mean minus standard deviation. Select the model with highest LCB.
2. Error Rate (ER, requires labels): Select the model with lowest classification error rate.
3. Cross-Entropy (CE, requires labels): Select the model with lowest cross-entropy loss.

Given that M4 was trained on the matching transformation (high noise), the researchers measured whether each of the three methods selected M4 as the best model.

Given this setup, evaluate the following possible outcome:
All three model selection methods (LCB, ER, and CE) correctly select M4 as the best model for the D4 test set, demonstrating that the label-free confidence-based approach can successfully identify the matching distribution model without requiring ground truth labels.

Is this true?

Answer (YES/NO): NO